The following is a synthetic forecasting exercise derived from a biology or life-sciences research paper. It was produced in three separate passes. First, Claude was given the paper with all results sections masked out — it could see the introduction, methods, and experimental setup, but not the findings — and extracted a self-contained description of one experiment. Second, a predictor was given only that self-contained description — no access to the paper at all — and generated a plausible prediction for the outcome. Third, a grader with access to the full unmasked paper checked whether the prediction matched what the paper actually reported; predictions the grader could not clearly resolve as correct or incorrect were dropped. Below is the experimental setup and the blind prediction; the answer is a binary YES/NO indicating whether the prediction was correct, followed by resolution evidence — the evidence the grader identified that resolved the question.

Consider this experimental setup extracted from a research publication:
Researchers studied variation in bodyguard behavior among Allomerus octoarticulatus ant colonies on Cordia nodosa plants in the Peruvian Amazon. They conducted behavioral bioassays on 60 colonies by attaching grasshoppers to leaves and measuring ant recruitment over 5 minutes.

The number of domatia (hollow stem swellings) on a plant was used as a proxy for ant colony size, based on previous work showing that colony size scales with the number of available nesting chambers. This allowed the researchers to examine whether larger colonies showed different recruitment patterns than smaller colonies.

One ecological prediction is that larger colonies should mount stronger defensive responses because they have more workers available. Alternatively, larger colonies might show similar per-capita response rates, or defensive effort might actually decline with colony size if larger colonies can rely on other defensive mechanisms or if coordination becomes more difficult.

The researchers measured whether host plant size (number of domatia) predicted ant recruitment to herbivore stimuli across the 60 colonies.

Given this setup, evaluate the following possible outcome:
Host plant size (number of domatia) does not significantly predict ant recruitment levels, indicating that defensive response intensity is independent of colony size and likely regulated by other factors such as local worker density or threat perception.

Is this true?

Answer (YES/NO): YES